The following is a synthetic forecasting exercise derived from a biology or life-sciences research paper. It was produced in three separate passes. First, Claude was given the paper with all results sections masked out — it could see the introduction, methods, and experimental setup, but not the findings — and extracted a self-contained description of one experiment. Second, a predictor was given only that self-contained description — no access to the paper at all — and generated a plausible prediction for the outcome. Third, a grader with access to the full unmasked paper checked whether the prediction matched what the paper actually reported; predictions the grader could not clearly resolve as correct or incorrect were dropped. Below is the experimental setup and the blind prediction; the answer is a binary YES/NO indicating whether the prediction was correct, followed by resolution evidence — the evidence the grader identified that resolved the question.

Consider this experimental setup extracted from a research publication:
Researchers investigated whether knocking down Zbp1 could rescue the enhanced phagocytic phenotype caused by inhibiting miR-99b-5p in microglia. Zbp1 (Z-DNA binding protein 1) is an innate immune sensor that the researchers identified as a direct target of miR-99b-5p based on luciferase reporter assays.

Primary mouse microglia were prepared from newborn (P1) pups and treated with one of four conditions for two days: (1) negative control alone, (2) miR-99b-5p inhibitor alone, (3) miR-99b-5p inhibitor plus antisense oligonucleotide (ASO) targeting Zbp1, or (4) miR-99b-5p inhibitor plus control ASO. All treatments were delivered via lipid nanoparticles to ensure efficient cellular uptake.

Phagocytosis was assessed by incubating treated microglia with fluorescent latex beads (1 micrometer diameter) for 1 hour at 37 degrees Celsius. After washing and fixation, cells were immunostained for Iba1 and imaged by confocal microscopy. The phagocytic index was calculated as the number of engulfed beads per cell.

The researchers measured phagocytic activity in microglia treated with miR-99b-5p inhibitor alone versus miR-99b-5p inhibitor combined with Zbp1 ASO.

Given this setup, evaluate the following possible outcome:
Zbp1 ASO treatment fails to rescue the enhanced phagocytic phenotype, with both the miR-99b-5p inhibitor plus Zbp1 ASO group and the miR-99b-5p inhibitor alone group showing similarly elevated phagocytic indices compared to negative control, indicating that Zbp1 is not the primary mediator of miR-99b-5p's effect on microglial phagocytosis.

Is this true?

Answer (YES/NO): NO